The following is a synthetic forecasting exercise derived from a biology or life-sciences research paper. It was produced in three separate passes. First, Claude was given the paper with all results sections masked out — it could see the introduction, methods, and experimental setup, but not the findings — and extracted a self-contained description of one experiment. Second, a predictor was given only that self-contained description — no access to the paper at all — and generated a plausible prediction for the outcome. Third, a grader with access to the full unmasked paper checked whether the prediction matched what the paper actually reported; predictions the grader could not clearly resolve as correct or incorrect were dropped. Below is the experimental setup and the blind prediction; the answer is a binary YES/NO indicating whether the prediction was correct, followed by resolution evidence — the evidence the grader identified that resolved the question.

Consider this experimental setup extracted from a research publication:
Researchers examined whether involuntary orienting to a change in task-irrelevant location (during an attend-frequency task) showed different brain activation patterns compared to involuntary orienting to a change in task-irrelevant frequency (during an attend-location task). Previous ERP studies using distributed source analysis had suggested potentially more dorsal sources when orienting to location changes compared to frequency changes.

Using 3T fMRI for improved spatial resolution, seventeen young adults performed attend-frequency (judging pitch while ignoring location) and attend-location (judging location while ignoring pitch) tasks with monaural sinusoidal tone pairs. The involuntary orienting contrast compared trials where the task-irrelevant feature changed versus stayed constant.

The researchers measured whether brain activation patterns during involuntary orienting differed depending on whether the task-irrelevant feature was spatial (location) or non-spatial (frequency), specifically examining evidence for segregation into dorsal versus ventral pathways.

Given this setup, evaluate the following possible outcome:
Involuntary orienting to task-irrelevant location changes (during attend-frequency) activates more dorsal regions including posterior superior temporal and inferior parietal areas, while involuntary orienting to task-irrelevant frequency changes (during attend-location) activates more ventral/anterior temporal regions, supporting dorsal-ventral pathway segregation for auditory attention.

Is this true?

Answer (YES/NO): NO